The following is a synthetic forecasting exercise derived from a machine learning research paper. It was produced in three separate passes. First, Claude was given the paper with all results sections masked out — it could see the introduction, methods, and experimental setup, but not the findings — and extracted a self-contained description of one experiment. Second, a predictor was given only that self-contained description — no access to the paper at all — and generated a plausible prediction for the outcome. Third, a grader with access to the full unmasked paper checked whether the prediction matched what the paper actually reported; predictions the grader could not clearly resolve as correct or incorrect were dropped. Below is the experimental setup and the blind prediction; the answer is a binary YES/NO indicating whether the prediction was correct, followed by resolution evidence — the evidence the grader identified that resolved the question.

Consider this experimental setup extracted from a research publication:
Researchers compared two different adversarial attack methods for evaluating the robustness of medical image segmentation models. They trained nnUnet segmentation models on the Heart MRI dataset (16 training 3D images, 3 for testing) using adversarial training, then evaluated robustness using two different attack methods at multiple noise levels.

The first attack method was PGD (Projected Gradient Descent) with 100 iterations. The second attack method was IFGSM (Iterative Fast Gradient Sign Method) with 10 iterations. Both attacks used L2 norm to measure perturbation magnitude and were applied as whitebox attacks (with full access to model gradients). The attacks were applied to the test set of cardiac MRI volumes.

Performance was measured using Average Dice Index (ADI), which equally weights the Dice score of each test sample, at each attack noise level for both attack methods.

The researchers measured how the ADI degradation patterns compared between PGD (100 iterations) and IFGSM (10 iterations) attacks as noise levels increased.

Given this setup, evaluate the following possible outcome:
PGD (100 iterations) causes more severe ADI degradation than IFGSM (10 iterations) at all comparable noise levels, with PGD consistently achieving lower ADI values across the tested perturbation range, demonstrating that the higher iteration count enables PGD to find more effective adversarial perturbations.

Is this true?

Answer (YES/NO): YES